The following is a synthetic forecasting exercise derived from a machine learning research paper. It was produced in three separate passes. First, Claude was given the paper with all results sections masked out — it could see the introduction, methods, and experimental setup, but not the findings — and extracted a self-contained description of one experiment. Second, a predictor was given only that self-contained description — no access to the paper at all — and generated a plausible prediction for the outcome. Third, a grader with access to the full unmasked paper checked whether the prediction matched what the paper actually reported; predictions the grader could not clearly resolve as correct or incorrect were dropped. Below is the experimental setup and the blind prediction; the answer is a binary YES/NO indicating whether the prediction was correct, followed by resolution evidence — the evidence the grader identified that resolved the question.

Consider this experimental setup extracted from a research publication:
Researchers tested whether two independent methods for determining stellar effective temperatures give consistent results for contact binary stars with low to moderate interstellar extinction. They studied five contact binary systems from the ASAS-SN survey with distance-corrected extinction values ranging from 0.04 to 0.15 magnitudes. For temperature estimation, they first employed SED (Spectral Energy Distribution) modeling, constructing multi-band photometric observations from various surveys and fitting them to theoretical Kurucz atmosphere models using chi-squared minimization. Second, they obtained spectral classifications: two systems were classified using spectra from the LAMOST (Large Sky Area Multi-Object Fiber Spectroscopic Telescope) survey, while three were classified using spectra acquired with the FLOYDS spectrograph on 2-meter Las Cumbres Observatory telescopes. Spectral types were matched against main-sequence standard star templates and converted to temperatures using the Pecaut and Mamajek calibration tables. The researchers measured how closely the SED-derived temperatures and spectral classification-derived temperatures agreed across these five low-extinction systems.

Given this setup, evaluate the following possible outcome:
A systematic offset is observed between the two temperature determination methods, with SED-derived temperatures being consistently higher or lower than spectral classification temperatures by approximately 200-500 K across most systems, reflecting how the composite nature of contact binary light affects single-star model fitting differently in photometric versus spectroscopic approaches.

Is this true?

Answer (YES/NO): NO